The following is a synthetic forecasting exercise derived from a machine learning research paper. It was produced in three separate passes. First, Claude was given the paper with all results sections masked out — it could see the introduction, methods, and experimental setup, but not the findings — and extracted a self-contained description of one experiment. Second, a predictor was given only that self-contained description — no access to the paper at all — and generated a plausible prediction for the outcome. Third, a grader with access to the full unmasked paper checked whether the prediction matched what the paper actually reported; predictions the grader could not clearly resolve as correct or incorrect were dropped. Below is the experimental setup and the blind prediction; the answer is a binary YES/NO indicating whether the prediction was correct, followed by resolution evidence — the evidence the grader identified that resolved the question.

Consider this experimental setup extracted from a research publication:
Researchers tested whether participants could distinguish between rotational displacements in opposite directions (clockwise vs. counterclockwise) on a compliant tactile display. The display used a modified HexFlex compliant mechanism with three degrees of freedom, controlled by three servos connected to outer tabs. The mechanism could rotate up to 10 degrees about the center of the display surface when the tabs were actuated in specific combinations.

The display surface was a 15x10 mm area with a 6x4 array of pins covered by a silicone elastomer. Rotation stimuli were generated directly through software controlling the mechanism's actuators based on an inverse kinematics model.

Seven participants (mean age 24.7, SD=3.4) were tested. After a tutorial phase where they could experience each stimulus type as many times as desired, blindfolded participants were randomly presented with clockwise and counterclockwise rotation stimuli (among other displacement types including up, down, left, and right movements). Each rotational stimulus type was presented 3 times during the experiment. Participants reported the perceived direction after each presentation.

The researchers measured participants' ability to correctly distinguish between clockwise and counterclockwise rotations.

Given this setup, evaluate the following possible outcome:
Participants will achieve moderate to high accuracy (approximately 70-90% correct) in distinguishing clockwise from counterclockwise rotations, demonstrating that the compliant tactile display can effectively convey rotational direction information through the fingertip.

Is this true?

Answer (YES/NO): YES